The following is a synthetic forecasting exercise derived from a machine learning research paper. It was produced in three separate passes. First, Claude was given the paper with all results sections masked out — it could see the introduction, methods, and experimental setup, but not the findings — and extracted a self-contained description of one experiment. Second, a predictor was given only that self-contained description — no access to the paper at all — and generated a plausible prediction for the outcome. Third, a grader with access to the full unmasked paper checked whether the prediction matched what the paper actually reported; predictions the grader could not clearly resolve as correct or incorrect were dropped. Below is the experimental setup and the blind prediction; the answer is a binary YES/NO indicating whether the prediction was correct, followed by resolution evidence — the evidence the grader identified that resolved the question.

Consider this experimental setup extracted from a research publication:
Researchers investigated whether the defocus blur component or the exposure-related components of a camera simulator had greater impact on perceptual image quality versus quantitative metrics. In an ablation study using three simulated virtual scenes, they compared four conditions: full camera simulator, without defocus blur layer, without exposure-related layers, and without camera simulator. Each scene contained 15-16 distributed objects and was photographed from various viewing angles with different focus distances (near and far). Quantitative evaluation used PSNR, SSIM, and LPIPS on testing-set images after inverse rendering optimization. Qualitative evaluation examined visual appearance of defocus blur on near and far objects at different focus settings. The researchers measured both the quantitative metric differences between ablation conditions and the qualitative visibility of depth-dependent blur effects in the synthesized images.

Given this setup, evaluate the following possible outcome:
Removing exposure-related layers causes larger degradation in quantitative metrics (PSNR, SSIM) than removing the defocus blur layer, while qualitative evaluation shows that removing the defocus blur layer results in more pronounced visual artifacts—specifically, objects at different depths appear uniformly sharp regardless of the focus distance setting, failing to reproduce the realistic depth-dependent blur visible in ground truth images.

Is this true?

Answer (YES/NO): YES